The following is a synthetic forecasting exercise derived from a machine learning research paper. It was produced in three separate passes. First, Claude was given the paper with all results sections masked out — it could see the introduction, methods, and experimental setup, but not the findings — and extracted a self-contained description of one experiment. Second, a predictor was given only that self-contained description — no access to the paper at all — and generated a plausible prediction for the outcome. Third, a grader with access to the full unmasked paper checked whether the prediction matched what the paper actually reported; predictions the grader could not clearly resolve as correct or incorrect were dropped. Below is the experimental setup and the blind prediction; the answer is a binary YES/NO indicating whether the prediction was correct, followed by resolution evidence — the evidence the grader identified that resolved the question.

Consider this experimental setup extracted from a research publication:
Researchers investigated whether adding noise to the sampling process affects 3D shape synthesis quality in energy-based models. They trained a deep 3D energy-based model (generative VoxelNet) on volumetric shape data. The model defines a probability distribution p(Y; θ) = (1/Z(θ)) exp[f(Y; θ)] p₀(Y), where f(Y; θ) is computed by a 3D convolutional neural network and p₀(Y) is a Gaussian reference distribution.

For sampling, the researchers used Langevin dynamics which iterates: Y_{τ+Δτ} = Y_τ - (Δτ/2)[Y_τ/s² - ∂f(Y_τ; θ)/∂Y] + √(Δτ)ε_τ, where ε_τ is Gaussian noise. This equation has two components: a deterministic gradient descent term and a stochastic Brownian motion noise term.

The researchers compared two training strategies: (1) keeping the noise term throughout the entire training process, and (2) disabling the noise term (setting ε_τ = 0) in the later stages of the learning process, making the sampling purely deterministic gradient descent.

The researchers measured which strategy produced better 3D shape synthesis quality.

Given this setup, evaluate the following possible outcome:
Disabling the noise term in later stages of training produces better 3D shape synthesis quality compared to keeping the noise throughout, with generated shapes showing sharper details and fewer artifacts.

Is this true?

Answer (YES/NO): YES